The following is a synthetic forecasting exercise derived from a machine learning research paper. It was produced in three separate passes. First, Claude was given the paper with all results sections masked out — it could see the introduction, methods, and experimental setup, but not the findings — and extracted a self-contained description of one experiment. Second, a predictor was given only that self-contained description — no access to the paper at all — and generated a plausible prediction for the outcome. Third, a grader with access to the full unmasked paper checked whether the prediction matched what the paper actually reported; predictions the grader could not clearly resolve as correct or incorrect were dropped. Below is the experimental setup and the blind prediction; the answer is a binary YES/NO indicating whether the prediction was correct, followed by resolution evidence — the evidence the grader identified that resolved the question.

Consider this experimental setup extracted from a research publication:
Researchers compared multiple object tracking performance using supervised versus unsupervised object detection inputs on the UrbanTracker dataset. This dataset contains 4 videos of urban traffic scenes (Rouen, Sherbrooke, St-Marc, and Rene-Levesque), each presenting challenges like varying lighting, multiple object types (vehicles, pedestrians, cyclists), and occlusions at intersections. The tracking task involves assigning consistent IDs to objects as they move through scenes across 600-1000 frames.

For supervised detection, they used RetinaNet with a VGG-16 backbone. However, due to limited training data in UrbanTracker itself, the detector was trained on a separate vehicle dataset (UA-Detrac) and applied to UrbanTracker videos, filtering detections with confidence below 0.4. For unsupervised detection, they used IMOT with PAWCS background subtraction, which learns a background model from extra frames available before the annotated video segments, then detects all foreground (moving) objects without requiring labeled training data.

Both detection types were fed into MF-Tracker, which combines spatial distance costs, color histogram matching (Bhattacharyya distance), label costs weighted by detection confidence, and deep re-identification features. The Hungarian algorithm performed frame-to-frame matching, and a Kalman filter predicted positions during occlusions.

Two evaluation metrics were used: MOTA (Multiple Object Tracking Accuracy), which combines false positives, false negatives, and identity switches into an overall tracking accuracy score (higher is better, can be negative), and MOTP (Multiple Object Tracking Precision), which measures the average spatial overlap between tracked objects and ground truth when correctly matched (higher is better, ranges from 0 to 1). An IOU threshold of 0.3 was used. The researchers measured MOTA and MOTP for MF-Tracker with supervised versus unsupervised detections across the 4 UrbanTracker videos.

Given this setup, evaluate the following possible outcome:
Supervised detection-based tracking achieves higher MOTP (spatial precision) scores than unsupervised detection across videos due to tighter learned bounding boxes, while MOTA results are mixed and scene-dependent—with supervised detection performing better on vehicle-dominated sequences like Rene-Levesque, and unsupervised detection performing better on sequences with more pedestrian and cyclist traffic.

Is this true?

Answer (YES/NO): NO